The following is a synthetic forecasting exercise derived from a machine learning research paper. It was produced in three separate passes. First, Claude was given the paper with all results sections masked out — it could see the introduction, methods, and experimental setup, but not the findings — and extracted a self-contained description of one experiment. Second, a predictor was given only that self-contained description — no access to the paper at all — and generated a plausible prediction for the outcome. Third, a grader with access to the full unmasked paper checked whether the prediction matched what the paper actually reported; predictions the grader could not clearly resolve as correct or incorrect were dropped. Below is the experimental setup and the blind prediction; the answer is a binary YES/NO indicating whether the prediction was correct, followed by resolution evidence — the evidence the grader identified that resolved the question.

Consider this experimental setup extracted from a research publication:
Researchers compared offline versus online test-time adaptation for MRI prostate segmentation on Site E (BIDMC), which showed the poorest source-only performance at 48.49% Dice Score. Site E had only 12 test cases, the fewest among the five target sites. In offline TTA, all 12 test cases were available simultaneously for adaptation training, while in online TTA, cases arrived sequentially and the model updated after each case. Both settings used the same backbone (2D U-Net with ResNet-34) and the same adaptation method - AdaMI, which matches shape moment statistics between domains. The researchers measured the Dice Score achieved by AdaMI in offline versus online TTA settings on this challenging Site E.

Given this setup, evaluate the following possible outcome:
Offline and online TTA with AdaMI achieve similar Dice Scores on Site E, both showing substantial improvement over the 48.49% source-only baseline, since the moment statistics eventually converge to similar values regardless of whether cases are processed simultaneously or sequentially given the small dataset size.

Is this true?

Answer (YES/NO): NO